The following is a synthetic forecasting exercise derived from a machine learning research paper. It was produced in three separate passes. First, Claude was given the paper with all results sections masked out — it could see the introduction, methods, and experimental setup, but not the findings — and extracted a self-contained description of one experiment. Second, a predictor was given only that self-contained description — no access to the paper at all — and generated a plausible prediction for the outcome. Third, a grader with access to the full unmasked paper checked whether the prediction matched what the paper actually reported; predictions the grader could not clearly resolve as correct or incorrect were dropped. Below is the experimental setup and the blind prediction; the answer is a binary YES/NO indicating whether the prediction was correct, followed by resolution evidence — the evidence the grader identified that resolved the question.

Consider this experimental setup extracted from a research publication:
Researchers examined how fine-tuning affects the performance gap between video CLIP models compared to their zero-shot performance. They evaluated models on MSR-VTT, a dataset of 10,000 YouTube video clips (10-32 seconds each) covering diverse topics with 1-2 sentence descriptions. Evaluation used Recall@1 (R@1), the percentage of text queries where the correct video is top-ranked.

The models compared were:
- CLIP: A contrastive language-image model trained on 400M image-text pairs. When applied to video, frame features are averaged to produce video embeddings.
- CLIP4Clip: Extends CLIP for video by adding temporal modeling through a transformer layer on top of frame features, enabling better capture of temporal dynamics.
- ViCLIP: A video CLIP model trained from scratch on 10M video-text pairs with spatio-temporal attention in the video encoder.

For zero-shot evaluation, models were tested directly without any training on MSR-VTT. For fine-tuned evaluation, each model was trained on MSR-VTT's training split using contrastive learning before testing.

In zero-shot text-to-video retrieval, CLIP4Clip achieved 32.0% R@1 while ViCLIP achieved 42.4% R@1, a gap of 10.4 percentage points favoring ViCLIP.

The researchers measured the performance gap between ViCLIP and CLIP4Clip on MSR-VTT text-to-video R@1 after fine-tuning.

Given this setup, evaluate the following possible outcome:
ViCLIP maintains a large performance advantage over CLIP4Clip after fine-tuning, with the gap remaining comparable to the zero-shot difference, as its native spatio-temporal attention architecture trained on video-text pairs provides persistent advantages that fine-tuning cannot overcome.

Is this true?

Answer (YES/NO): NO